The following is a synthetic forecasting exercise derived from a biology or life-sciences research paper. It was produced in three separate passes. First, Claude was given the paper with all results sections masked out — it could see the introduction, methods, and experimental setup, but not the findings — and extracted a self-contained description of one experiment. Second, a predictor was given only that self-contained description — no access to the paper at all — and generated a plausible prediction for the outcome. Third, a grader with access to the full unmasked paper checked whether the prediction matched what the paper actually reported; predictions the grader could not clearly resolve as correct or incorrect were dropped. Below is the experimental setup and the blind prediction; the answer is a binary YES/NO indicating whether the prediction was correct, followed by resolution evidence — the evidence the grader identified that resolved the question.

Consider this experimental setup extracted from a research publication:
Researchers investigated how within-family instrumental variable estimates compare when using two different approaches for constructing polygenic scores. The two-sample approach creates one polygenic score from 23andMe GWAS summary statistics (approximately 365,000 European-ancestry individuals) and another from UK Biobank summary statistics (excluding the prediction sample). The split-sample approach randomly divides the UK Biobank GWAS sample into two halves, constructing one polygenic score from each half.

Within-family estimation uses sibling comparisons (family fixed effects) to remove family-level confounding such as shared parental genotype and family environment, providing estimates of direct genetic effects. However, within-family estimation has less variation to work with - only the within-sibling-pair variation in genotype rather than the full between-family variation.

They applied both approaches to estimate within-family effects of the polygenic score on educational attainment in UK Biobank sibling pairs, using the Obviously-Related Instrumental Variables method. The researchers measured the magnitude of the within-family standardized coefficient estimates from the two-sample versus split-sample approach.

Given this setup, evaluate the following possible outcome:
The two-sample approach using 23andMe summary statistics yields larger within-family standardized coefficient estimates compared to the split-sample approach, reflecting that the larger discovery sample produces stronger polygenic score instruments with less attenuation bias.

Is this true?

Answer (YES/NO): NO